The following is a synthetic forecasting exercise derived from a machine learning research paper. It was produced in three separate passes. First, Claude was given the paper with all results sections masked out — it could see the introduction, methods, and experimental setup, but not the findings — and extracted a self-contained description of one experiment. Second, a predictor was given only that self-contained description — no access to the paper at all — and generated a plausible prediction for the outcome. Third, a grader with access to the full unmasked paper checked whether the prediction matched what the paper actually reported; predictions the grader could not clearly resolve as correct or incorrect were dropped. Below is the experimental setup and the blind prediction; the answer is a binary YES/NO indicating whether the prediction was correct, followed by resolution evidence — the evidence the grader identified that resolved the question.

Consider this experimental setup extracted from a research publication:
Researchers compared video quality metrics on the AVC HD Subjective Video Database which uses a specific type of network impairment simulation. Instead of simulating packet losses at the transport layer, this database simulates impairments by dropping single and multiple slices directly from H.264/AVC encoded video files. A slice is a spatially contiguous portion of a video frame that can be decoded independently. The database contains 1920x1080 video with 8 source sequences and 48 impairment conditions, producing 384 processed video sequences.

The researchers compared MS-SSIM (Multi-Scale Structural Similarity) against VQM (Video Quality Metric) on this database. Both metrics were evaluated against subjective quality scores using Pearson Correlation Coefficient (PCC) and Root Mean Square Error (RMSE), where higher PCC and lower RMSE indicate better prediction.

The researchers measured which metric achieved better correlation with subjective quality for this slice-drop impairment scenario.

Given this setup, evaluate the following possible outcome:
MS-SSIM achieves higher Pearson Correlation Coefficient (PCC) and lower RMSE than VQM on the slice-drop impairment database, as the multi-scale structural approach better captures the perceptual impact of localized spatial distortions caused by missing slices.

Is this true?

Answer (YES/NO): YES